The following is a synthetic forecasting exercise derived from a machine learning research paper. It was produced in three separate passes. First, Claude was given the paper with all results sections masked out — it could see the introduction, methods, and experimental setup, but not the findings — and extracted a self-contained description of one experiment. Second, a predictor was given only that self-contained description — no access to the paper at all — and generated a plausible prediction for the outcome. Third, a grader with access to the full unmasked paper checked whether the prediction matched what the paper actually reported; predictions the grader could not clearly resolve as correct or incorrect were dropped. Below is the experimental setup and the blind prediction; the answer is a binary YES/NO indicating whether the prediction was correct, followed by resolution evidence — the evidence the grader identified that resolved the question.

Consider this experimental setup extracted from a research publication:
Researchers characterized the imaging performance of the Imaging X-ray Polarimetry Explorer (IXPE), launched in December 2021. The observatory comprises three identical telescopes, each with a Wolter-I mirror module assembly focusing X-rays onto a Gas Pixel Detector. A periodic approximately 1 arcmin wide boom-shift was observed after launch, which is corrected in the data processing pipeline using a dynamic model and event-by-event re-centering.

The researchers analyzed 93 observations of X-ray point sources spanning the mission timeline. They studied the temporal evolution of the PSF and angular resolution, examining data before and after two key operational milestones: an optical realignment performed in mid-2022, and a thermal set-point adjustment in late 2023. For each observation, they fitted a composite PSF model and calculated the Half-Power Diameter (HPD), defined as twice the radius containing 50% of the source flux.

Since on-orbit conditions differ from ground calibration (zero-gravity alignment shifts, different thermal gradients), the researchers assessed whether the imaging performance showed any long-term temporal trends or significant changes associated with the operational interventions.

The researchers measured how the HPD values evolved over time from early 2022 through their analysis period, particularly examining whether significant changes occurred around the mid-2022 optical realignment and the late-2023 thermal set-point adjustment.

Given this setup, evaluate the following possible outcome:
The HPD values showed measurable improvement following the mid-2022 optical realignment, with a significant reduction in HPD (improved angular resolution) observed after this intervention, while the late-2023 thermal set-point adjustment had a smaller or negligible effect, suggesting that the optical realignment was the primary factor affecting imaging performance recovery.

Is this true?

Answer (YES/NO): NO